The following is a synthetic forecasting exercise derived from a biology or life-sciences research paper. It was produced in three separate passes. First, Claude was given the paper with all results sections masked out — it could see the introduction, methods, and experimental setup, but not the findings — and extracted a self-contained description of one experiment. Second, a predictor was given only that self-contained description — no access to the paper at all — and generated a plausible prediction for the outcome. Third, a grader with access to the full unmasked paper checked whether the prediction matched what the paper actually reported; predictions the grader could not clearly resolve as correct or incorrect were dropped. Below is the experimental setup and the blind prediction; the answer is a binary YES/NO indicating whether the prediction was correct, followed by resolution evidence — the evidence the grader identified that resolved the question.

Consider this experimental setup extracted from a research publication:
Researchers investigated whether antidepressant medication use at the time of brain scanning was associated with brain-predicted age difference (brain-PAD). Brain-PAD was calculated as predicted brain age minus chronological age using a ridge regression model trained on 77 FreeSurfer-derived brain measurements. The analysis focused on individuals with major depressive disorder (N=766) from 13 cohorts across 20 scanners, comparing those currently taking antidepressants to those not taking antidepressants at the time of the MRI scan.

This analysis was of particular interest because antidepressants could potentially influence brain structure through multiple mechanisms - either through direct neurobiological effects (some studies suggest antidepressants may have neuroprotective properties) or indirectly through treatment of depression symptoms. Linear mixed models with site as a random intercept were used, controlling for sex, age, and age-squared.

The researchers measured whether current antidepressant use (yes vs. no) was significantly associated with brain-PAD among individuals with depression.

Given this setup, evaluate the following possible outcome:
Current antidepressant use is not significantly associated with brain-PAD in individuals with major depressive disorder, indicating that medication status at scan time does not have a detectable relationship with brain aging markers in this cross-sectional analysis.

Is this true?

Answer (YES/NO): YES